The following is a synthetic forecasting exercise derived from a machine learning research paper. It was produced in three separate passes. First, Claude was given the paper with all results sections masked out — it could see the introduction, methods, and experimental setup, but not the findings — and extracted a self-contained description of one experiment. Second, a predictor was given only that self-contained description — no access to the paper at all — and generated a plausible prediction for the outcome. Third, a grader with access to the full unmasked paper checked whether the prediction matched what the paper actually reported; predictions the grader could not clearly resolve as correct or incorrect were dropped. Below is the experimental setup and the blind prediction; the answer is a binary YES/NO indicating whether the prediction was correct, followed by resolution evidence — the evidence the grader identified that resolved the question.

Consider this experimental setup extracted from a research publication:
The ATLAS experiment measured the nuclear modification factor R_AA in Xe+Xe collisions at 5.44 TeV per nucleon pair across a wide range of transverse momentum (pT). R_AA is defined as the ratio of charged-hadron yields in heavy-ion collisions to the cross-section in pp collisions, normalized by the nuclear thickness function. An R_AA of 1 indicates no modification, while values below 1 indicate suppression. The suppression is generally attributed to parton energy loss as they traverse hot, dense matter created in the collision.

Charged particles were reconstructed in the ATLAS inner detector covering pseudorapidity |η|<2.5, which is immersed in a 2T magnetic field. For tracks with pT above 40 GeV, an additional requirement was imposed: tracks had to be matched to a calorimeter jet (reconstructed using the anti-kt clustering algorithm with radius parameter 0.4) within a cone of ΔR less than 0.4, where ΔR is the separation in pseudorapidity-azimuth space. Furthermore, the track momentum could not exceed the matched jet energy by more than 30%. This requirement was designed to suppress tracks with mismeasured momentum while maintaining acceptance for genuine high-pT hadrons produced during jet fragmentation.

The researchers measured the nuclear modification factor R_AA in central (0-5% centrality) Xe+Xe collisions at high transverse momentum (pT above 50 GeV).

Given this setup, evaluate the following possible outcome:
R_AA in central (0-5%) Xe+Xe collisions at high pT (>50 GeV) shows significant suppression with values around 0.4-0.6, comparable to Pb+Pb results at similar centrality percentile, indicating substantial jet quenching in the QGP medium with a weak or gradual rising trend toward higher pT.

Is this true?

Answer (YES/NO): NO